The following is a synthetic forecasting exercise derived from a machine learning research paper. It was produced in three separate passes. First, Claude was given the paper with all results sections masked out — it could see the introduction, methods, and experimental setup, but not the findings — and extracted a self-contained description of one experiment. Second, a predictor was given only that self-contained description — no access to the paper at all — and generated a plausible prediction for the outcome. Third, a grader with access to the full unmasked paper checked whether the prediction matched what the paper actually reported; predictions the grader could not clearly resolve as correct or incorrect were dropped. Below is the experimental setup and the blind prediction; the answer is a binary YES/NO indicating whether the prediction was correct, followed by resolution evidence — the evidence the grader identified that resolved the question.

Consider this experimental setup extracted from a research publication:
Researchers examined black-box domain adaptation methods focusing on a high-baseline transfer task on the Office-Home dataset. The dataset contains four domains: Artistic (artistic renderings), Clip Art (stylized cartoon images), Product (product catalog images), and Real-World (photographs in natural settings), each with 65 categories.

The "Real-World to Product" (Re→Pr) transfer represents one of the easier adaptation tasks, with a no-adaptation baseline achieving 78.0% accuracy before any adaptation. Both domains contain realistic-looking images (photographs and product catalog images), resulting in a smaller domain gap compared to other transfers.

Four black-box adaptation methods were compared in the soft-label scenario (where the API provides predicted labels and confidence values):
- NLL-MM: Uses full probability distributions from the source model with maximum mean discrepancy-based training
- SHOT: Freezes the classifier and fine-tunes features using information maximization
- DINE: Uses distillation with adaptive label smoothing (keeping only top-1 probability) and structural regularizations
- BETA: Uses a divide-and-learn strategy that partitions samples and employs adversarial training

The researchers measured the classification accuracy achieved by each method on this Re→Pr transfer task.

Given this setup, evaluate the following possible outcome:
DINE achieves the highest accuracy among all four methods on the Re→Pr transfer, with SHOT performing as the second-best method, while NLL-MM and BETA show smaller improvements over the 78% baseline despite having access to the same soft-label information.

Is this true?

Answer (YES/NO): NO